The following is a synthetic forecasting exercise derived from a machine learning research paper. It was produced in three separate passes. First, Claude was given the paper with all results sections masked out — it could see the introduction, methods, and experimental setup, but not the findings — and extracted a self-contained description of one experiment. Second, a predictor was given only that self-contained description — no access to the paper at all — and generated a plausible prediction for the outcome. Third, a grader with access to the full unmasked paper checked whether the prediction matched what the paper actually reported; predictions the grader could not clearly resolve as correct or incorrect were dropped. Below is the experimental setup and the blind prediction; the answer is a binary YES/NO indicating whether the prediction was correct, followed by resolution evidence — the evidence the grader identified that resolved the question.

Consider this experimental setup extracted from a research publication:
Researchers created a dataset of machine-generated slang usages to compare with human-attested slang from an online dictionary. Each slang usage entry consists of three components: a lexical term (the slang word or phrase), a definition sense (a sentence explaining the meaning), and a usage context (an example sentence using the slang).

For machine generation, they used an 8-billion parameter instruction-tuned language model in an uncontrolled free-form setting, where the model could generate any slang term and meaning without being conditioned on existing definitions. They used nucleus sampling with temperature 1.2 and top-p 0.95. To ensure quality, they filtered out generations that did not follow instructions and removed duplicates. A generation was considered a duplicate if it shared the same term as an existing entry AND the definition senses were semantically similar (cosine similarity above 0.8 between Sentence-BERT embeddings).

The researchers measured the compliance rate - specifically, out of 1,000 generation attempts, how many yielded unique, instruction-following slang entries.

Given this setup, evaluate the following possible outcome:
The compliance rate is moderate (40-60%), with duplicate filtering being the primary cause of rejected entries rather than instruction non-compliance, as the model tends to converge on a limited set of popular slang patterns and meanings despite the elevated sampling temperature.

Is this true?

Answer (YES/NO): NO